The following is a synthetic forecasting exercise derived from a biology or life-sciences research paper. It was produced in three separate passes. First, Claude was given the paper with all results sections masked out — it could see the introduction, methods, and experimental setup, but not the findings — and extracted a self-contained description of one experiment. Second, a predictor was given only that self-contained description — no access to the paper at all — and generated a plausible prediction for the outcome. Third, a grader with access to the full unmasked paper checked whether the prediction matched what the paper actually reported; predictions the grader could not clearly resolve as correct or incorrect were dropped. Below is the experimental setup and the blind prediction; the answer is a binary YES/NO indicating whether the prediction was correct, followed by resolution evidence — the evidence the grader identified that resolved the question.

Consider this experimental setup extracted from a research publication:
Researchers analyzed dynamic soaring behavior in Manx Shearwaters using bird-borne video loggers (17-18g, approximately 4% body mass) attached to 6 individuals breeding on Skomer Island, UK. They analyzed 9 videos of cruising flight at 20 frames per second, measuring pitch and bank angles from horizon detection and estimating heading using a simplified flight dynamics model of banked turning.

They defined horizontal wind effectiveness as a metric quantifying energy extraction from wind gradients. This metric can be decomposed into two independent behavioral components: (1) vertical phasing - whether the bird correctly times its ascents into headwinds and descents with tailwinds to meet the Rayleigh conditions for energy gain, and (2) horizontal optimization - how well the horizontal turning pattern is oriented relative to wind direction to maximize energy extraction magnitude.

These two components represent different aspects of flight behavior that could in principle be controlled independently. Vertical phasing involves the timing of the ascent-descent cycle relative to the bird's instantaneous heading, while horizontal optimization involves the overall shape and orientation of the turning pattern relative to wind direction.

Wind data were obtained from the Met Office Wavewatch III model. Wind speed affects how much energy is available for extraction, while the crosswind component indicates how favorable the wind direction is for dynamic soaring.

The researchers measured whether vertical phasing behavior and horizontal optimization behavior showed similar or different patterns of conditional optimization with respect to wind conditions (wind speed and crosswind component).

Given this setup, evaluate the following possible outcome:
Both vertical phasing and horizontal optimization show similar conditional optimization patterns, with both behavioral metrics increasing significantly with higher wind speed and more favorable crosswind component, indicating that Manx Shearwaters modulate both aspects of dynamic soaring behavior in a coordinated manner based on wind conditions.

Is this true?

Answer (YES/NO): NO